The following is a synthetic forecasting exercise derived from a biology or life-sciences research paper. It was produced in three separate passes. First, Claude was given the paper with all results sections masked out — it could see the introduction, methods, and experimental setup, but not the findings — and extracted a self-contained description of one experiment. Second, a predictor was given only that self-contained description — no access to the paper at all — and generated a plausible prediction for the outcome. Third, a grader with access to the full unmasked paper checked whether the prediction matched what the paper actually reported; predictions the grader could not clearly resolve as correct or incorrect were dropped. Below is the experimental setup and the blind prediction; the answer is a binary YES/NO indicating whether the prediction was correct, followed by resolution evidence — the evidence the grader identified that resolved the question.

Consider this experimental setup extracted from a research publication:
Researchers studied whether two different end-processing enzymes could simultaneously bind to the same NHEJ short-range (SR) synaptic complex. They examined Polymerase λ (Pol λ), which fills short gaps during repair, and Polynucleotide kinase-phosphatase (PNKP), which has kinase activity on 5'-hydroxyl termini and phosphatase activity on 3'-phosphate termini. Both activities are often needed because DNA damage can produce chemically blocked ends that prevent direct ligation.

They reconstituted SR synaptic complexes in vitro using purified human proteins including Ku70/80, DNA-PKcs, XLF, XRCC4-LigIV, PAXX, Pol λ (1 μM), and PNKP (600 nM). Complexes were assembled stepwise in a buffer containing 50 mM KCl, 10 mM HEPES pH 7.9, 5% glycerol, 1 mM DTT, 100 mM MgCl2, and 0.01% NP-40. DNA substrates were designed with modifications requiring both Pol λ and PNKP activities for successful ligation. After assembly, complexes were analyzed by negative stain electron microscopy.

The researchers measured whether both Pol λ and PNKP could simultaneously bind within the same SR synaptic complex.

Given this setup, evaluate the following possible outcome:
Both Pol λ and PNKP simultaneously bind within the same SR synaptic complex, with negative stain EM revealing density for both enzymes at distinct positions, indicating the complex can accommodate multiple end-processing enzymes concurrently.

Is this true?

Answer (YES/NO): NO